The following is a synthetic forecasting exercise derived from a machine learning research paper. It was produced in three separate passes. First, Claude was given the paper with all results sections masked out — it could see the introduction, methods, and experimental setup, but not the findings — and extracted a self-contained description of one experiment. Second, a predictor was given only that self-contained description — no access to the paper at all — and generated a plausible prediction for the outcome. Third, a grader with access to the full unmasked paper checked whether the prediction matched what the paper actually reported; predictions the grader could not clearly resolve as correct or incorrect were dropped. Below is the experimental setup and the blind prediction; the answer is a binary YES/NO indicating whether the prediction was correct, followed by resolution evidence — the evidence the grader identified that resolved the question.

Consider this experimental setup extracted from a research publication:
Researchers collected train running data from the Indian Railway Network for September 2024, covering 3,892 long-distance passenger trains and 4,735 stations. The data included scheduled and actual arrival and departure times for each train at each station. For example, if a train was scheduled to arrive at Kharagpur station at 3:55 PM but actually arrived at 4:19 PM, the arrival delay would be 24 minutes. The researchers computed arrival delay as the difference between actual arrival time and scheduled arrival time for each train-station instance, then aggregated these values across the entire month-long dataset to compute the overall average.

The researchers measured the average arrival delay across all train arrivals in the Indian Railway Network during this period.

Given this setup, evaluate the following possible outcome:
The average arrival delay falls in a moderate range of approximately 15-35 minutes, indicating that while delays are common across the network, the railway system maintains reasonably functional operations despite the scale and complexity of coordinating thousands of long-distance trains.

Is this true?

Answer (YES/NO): NO